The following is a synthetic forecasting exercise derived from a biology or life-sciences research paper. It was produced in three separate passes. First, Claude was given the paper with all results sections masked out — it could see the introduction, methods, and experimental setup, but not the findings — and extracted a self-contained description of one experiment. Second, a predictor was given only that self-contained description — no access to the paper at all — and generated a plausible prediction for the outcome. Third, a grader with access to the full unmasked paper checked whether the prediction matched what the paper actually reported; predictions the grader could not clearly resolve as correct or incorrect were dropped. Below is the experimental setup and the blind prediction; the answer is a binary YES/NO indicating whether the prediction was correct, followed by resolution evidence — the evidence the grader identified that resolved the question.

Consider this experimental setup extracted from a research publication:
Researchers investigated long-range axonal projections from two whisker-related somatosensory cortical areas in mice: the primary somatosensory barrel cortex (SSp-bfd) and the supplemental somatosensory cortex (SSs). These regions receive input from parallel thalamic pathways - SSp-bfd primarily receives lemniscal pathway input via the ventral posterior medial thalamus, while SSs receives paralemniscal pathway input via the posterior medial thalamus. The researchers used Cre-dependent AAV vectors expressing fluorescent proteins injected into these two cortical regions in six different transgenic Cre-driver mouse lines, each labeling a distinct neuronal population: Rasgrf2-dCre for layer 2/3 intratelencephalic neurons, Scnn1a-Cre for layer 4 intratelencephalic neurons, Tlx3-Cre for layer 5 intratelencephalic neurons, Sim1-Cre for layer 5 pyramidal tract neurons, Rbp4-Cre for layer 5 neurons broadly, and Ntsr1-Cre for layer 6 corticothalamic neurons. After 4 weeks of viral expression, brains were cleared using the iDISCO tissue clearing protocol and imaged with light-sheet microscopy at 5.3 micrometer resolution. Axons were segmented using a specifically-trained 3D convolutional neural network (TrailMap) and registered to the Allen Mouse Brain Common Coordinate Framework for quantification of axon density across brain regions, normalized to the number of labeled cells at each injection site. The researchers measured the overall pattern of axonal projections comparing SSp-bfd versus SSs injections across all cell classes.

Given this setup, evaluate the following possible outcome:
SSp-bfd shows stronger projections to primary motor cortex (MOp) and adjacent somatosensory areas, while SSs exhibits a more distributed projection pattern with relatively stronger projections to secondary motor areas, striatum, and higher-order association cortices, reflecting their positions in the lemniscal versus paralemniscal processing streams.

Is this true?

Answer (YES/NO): NO